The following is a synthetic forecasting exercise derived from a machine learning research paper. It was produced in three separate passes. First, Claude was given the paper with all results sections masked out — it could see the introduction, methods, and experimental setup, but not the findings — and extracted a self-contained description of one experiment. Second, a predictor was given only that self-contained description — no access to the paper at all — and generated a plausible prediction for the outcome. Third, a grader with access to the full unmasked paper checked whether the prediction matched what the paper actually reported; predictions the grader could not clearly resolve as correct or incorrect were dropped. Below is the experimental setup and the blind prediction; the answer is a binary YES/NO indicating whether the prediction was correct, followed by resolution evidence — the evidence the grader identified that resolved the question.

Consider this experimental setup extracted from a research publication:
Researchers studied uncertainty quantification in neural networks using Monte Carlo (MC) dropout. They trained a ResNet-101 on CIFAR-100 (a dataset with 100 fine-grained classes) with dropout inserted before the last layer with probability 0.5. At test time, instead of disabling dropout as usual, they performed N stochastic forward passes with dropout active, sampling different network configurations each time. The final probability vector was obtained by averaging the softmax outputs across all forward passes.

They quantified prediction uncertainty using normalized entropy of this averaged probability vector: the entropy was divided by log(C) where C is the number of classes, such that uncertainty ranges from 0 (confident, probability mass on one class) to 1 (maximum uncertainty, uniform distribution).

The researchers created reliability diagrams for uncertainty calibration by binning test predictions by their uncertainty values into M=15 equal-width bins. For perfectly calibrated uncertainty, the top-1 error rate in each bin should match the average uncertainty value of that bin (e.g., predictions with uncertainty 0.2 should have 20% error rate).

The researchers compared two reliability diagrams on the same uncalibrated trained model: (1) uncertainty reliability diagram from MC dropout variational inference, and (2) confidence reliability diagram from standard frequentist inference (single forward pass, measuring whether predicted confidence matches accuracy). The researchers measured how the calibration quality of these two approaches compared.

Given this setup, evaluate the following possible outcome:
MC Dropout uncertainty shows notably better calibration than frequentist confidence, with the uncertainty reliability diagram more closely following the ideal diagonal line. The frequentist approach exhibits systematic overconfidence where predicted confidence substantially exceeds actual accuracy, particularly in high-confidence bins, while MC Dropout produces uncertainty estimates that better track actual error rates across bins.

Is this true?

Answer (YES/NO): NO